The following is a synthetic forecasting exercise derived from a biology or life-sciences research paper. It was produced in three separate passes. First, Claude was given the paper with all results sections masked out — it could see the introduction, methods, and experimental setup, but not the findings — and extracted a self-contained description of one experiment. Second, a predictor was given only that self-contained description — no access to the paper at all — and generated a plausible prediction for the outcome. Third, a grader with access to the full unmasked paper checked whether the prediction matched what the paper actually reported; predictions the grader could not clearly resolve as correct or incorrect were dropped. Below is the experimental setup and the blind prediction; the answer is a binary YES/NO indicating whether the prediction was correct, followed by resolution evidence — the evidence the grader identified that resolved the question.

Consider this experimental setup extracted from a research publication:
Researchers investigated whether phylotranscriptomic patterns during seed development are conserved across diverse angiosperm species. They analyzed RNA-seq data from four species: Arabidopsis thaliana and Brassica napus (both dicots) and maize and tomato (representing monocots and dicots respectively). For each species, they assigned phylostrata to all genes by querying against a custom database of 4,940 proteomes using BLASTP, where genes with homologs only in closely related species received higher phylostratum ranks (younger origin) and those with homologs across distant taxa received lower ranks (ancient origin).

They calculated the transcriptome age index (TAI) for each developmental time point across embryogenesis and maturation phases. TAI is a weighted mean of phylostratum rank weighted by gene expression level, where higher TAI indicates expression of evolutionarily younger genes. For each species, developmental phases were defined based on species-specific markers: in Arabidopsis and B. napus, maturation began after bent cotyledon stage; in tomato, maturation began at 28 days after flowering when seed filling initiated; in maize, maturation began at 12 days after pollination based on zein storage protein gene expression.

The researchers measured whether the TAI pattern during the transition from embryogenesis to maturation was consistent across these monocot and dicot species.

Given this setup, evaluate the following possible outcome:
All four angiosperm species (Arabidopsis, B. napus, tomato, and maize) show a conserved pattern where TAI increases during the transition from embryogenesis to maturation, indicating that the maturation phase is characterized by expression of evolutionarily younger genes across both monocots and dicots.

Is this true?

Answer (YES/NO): YES